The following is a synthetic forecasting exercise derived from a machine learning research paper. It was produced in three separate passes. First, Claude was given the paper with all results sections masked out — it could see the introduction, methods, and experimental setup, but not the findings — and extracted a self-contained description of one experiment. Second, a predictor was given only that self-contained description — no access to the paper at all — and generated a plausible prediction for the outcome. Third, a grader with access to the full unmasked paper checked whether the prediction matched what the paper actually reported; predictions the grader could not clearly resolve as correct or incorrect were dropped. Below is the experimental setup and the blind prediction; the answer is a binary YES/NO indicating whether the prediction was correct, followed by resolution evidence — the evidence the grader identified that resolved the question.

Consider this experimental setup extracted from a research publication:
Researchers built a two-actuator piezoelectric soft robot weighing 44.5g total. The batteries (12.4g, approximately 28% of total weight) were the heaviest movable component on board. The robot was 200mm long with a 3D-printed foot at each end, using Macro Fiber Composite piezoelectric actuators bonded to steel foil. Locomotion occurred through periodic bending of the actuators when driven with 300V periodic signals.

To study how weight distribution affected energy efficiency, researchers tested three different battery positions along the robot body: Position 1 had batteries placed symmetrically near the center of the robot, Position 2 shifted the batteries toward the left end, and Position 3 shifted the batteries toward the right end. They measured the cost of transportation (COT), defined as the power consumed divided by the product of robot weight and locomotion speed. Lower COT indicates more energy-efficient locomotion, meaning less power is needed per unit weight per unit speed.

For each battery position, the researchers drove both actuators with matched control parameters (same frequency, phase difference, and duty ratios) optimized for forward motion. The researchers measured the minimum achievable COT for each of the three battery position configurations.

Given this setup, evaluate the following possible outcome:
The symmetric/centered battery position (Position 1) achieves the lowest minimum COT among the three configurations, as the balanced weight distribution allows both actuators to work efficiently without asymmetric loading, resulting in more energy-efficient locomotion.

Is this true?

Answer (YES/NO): YES